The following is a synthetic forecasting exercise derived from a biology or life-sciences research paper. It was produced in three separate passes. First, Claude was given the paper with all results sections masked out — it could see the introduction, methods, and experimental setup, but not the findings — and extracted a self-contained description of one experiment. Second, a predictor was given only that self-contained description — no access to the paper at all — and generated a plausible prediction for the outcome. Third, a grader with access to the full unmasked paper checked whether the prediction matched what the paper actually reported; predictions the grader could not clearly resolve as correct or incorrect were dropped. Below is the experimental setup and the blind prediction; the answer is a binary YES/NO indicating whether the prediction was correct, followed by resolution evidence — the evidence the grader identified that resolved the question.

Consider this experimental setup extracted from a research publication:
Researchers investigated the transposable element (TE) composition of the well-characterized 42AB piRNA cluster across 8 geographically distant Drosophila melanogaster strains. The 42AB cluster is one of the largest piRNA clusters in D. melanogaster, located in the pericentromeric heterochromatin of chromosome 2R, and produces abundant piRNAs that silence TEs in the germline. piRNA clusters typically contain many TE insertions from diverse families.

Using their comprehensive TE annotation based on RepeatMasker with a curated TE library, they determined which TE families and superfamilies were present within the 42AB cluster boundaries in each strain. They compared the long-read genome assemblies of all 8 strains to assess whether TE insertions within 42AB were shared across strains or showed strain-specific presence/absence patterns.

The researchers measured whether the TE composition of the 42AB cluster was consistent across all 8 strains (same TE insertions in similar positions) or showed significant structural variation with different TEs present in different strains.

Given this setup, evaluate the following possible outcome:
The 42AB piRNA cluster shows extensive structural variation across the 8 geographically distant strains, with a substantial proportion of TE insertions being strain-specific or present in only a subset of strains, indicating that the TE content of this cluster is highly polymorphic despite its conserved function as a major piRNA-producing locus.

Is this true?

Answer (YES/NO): YES